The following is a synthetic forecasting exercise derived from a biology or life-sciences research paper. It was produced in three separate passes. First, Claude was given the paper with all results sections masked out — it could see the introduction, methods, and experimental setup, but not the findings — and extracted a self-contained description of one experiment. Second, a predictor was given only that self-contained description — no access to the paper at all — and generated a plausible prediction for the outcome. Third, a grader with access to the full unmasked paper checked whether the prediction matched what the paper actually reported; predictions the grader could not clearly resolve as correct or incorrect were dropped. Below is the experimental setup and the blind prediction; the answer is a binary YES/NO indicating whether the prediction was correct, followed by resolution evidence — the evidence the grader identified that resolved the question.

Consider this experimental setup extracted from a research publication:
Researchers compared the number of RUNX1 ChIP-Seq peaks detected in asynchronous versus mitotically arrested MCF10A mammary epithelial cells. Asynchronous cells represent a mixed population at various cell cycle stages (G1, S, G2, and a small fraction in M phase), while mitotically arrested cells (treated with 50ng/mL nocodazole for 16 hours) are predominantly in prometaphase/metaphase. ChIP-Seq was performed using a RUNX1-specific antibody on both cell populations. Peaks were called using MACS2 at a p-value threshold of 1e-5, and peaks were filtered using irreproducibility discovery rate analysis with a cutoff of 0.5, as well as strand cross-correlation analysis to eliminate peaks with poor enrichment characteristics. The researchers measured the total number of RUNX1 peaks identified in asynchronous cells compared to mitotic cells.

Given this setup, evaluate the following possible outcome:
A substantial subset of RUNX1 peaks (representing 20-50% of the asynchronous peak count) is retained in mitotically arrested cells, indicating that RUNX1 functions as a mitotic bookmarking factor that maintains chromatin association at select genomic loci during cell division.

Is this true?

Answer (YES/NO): YES